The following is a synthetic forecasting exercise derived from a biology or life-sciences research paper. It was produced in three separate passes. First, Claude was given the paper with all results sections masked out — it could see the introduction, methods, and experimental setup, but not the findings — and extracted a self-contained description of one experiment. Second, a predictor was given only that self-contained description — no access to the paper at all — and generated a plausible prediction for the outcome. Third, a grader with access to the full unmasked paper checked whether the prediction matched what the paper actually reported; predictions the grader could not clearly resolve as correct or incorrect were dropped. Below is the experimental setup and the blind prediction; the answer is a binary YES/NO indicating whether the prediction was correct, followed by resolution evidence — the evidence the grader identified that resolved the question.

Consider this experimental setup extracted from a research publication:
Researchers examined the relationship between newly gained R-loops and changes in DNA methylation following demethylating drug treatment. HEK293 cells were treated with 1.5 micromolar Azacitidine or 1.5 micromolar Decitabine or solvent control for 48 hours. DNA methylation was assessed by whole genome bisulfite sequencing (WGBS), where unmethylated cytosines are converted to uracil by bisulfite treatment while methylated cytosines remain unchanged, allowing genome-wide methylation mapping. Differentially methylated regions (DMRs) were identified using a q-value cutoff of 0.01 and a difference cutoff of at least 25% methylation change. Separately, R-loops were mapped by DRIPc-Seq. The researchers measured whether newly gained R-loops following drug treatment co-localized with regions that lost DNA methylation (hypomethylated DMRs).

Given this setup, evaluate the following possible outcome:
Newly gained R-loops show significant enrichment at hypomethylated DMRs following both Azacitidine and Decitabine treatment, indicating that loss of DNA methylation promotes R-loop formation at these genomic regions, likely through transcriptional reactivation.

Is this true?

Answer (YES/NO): NO